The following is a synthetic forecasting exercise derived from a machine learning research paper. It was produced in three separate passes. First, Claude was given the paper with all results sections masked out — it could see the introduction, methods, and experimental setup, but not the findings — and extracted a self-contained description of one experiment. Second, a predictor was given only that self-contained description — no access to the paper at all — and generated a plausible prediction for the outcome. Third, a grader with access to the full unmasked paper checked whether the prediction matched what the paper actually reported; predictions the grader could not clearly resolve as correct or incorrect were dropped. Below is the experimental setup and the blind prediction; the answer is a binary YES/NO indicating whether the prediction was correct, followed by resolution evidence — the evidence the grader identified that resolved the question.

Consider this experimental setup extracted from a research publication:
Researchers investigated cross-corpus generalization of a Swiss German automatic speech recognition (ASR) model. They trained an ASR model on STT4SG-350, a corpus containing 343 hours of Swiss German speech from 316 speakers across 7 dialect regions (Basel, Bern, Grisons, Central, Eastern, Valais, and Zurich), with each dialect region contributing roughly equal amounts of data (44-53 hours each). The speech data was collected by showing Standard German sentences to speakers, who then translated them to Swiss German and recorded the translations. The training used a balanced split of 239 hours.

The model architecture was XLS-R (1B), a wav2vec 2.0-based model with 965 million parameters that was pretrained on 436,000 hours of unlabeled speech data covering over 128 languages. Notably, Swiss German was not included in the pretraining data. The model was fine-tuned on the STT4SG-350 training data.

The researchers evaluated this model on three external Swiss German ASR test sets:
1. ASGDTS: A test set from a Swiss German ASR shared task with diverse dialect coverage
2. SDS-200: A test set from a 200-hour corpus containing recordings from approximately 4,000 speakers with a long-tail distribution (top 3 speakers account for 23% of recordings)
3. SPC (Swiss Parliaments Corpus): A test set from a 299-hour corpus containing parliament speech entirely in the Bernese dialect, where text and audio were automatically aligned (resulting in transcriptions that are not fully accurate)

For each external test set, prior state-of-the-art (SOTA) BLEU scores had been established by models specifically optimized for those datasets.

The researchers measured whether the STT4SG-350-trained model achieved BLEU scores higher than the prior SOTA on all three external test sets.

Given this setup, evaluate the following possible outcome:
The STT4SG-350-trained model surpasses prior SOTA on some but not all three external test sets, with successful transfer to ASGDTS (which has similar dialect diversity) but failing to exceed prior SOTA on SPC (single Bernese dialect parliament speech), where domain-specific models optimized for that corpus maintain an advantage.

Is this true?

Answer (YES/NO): YES